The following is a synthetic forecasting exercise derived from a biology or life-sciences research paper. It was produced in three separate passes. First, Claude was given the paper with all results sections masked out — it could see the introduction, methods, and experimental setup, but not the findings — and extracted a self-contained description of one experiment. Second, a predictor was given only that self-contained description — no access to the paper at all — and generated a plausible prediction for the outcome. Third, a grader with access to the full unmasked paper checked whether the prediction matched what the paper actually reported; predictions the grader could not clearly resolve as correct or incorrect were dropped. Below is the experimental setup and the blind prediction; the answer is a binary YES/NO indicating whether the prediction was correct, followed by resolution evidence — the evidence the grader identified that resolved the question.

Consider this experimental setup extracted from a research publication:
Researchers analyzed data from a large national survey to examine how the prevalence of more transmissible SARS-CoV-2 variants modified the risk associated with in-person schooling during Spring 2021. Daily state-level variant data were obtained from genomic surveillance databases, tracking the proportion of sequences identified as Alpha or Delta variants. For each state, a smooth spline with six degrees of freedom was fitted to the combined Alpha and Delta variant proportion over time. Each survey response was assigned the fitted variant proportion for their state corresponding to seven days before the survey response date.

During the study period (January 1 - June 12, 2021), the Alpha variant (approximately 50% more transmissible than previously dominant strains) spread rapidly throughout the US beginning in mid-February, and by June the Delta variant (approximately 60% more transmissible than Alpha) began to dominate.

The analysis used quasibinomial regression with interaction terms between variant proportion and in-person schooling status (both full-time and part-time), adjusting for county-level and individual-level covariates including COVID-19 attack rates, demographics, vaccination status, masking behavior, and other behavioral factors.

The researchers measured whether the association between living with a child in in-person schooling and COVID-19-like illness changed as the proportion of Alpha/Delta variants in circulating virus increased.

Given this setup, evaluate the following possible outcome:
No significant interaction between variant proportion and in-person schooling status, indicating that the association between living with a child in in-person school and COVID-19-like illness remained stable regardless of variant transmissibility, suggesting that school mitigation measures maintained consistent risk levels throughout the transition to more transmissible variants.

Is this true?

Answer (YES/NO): YES